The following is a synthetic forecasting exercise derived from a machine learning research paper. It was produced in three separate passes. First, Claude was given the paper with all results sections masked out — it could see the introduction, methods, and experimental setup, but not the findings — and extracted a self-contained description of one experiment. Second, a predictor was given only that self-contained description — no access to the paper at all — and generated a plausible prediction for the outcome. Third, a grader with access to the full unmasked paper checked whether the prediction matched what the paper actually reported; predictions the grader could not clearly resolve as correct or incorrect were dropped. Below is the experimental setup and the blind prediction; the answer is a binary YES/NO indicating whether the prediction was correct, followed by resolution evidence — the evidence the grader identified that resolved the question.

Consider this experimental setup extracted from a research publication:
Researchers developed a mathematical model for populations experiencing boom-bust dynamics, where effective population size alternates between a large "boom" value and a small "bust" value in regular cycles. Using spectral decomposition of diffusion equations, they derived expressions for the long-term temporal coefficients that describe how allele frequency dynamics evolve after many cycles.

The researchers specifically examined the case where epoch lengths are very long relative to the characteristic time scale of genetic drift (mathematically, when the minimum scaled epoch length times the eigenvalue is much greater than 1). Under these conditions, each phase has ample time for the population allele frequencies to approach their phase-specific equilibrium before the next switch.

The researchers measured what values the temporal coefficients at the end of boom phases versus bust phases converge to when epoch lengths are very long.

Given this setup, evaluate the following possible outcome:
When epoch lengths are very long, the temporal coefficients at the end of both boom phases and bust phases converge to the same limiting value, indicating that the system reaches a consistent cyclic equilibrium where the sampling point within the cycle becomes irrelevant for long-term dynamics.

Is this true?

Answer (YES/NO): NO